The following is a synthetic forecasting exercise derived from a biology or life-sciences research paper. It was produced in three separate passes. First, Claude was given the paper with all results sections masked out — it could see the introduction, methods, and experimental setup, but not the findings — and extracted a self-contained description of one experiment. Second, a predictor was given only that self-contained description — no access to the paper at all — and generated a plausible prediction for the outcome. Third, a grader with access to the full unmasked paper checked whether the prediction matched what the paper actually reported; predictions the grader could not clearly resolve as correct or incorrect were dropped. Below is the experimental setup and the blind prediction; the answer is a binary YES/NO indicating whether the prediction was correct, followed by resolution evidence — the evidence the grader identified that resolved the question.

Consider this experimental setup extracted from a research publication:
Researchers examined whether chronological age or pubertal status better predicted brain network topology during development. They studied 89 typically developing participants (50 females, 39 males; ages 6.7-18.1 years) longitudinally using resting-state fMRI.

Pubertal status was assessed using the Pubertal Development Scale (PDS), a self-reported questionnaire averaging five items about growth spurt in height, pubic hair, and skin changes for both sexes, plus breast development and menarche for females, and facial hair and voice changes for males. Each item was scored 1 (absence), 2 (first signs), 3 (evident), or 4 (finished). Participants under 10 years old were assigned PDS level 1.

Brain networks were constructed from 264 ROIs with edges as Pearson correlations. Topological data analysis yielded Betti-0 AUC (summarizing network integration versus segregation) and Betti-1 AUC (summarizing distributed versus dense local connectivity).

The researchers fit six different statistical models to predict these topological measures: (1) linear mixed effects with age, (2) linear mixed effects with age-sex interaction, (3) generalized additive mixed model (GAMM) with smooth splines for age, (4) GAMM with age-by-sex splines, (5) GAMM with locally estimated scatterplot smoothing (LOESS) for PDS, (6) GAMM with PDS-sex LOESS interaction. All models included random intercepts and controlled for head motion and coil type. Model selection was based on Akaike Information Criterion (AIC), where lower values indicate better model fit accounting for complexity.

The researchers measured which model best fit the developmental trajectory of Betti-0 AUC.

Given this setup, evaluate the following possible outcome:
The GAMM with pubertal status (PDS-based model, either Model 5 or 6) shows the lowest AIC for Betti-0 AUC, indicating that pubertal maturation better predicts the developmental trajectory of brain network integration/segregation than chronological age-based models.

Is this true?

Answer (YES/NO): YES